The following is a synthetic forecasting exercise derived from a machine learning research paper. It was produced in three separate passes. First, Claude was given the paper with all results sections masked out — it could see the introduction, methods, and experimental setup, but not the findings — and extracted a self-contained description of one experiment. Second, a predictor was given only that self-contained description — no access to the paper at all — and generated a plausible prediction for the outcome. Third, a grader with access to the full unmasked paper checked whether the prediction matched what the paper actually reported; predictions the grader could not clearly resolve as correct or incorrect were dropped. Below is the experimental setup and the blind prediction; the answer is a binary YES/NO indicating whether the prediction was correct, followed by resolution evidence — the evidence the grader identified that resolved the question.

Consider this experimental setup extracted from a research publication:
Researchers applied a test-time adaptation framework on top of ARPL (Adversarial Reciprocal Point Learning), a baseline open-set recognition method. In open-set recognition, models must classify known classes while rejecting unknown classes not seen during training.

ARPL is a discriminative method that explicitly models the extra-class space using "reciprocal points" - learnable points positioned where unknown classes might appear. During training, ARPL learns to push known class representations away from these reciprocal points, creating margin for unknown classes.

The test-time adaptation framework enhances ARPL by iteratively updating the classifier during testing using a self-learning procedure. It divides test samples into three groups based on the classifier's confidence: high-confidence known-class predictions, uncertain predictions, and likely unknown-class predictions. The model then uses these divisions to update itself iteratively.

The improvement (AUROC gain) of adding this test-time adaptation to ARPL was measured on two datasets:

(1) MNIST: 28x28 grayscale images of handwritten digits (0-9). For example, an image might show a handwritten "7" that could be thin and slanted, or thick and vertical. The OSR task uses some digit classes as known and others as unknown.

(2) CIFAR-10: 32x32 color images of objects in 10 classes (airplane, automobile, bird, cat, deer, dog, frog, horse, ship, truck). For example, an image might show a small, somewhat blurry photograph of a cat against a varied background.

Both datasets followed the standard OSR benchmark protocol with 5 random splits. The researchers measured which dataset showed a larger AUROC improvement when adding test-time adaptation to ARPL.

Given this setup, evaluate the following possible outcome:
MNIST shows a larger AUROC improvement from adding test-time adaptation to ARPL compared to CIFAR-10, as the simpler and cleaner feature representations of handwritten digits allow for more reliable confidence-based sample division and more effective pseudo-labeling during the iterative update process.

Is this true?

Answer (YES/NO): NO